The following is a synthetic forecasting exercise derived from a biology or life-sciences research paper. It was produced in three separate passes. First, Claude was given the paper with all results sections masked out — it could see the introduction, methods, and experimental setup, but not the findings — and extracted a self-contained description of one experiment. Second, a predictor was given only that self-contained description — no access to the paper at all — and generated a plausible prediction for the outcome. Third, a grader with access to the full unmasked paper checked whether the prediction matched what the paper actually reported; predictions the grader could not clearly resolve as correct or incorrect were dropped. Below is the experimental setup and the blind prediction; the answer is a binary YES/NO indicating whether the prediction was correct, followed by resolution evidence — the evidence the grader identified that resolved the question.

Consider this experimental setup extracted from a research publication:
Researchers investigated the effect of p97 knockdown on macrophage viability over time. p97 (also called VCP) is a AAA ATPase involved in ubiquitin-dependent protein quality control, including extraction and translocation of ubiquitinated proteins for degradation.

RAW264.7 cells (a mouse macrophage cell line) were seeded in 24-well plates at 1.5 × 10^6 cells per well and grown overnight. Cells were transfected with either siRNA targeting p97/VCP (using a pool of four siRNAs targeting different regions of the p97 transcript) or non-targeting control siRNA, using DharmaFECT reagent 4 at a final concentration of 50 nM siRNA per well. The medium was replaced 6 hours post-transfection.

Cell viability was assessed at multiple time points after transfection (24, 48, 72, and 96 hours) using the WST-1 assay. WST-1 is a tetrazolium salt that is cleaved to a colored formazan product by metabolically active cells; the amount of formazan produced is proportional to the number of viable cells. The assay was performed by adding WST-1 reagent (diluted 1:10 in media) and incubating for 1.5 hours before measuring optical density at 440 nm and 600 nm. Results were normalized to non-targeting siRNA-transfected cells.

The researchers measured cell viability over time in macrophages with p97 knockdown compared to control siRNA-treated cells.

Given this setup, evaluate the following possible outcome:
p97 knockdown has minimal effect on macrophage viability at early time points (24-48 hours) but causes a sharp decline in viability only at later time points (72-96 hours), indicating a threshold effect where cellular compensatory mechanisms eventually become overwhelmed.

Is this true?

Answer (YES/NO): NO